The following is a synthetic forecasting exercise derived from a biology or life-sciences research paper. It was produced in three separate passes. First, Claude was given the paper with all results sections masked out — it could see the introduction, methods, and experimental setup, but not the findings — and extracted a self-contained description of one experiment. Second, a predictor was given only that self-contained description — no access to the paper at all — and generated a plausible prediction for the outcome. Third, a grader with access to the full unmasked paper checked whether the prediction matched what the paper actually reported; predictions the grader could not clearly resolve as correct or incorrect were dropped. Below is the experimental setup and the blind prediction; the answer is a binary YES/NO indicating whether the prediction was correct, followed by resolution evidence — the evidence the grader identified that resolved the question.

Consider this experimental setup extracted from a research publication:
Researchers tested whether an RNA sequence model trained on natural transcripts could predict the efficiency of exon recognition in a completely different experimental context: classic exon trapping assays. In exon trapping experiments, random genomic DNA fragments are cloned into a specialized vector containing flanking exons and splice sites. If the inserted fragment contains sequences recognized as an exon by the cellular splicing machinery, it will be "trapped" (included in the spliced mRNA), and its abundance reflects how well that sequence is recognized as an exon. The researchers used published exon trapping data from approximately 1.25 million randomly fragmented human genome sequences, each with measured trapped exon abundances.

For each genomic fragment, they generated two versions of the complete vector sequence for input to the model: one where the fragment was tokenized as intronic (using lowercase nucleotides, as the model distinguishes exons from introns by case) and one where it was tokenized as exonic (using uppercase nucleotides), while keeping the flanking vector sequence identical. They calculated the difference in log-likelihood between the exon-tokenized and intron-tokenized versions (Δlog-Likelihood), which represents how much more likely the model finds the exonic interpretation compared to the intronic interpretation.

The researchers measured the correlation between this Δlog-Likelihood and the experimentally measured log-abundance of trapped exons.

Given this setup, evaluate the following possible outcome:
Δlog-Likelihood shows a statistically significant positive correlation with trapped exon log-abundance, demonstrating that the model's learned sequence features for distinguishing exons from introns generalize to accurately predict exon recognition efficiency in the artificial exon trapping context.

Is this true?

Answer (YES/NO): YES